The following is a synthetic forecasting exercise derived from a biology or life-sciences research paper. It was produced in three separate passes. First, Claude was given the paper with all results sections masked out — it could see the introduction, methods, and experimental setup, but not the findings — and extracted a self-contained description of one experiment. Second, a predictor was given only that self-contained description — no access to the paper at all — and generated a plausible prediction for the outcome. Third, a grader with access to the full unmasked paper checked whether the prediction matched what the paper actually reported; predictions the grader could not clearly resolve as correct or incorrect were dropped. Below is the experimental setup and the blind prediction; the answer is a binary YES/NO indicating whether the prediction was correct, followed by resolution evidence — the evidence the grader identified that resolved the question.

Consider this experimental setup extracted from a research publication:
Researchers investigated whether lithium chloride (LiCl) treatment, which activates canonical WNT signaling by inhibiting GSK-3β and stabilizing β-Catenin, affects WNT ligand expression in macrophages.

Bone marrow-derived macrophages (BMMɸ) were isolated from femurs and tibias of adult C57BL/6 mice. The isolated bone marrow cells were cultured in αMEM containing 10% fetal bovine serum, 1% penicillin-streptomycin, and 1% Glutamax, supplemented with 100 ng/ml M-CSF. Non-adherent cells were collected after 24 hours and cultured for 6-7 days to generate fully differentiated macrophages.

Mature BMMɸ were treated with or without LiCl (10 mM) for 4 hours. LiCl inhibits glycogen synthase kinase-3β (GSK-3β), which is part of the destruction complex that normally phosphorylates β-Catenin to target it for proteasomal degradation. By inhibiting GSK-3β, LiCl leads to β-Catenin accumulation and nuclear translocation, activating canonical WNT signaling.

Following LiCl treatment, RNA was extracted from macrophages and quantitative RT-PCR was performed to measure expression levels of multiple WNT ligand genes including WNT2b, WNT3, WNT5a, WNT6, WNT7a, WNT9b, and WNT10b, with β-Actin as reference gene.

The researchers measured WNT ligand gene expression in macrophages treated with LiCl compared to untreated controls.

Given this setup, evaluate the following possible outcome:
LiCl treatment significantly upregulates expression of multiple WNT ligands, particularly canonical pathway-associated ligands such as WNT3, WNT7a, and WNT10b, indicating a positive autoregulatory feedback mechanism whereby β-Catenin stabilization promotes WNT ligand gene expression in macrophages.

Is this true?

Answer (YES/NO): NO